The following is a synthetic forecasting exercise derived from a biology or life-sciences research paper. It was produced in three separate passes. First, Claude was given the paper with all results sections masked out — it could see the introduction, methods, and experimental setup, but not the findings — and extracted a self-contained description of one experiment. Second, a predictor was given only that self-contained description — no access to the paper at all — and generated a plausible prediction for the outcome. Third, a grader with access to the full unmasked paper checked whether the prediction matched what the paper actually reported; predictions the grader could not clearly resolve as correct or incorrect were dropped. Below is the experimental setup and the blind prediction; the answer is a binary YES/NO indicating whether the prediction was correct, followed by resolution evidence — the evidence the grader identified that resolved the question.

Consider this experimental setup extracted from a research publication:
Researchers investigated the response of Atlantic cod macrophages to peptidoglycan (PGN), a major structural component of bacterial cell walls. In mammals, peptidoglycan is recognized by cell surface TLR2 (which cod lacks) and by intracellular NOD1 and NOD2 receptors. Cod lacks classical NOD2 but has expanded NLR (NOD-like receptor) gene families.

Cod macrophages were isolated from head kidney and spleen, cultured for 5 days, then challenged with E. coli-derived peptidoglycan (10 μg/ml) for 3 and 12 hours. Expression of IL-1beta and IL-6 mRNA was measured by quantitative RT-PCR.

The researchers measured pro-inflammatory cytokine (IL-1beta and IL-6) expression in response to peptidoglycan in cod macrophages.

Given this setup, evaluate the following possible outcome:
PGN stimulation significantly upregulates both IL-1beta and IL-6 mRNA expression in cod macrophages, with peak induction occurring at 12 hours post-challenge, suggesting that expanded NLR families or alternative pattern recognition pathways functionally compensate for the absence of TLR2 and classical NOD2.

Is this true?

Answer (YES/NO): NO